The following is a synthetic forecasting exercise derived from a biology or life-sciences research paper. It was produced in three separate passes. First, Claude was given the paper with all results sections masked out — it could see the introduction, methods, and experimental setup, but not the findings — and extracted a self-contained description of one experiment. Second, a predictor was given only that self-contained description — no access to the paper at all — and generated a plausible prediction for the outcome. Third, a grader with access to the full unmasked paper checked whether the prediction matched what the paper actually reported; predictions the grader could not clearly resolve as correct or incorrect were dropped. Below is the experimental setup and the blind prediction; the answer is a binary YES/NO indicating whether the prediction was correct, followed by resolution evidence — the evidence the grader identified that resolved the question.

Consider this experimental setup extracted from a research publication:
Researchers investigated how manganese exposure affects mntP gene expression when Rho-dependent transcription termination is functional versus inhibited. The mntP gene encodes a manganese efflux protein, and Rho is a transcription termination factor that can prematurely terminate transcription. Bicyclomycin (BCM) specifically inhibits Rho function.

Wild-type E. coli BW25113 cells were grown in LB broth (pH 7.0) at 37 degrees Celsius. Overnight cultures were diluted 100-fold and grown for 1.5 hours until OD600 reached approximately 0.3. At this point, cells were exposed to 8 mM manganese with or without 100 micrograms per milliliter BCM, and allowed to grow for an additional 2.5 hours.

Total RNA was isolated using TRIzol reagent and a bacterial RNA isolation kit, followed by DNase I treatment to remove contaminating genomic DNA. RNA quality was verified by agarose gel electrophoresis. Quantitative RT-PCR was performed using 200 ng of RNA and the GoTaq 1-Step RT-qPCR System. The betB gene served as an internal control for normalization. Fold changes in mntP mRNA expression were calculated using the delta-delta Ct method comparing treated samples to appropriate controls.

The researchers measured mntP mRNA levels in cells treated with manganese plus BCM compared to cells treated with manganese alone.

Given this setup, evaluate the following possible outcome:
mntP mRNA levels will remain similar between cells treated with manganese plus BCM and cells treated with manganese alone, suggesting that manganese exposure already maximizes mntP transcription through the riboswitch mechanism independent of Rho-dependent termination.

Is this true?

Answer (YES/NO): NO